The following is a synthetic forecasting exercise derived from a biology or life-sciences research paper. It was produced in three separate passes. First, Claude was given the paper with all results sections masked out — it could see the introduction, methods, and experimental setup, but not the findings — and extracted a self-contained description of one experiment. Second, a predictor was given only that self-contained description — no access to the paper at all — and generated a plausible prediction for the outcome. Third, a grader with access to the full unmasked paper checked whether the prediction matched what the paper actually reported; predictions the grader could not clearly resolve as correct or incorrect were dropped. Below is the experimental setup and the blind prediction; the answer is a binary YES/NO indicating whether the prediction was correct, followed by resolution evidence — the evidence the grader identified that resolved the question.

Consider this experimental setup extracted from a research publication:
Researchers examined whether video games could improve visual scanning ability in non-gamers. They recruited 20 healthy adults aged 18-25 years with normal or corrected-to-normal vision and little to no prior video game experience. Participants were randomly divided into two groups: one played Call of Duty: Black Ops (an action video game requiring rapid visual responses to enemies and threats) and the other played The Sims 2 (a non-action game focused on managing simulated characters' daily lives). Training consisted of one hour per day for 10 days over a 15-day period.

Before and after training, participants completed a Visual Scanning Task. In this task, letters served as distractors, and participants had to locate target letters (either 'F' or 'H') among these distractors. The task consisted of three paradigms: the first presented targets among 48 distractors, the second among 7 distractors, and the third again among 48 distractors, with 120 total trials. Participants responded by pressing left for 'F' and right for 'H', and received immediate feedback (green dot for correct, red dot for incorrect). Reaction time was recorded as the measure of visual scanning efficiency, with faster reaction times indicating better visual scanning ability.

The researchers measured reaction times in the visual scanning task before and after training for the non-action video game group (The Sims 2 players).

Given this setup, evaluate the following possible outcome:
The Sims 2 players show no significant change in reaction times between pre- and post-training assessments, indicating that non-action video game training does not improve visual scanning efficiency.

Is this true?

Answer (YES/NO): YES